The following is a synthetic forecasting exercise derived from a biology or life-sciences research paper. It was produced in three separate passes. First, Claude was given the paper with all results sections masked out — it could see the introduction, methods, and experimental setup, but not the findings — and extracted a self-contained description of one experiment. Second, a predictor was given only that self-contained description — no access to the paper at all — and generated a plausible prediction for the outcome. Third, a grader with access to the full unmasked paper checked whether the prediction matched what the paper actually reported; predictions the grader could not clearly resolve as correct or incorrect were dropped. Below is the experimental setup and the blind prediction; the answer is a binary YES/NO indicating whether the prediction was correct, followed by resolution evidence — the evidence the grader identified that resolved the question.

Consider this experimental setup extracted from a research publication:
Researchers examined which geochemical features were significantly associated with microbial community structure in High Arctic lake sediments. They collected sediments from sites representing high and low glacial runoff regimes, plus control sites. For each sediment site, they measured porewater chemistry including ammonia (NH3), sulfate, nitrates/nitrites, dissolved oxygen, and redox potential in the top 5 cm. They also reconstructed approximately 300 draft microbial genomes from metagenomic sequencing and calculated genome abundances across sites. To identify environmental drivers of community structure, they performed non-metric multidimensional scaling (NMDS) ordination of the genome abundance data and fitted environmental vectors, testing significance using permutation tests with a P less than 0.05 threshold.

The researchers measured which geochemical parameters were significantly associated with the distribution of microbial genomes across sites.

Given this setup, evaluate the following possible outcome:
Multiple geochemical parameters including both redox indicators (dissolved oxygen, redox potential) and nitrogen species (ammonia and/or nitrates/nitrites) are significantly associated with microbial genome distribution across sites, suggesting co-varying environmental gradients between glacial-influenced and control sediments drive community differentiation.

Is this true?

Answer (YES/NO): NO